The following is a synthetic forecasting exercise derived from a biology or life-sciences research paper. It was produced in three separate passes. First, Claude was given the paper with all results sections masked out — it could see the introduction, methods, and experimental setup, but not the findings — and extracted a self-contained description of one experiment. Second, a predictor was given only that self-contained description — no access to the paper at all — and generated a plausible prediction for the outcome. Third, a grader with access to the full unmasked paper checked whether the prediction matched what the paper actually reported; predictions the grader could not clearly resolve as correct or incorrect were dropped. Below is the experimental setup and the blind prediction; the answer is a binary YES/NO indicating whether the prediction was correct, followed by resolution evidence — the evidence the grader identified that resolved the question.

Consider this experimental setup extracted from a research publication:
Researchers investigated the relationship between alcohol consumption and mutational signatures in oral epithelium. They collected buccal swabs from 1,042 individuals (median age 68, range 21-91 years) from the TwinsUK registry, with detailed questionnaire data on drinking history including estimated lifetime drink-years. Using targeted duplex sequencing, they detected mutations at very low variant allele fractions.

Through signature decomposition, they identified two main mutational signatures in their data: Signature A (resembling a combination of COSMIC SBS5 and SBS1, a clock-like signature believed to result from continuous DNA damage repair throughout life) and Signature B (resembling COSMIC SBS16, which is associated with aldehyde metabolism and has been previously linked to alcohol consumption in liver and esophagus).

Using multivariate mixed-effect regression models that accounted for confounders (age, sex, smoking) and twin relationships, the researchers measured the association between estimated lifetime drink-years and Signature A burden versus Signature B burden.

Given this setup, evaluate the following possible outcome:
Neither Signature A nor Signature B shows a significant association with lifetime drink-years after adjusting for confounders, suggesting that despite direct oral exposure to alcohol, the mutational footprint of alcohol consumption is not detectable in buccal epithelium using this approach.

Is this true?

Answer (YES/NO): NO